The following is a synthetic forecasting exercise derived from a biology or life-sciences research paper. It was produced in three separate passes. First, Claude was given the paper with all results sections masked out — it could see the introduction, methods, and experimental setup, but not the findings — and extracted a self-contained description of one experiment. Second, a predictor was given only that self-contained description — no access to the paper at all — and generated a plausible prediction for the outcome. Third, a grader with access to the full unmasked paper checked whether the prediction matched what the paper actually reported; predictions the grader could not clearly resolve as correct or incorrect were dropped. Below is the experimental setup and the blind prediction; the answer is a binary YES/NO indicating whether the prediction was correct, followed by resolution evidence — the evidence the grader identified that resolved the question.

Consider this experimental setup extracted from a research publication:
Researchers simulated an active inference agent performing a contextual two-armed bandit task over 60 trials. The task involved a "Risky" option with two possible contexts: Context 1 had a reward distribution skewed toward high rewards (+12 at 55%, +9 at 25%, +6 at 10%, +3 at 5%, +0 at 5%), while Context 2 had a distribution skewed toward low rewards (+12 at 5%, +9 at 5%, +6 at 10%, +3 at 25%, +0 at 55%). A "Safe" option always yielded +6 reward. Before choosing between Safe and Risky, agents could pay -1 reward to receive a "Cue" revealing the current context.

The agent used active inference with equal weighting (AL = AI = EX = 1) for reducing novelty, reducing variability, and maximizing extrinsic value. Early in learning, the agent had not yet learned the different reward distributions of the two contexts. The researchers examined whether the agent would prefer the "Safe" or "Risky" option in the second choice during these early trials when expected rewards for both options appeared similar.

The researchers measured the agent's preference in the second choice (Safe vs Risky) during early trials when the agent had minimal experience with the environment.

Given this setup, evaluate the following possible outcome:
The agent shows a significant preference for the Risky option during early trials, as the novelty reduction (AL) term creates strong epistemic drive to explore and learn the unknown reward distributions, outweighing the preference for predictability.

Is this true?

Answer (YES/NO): YES